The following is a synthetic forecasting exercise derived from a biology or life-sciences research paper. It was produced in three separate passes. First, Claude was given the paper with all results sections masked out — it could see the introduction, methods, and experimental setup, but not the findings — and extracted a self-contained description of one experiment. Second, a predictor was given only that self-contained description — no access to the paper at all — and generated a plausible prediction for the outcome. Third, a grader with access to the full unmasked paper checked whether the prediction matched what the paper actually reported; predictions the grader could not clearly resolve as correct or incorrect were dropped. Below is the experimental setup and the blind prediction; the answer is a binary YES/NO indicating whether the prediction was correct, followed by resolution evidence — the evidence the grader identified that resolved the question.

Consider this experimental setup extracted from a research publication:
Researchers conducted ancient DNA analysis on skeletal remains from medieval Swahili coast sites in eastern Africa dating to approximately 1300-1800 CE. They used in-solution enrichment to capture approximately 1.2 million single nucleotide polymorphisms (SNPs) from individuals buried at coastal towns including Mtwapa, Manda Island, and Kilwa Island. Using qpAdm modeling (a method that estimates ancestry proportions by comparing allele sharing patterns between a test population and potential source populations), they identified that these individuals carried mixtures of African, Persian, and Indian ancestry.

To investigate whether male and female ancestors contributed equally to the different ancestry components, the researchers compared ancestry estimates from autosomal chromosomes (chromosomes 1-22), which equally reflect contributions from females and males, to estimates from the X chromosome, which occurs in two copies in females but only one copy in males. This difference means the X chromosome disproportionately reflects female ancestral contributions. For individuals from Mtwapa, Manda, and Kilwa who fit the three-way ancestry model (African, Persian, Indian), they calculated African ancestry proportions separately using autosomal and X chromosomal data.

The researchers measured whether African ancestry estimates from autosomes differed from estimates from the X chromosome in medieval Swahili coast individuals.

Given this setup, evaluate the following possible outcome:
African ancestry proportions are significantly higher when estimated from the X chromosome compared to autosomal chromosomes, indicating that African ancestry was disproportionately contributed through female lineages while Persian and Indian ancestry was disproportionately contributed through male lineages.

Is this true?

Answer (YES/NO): NO